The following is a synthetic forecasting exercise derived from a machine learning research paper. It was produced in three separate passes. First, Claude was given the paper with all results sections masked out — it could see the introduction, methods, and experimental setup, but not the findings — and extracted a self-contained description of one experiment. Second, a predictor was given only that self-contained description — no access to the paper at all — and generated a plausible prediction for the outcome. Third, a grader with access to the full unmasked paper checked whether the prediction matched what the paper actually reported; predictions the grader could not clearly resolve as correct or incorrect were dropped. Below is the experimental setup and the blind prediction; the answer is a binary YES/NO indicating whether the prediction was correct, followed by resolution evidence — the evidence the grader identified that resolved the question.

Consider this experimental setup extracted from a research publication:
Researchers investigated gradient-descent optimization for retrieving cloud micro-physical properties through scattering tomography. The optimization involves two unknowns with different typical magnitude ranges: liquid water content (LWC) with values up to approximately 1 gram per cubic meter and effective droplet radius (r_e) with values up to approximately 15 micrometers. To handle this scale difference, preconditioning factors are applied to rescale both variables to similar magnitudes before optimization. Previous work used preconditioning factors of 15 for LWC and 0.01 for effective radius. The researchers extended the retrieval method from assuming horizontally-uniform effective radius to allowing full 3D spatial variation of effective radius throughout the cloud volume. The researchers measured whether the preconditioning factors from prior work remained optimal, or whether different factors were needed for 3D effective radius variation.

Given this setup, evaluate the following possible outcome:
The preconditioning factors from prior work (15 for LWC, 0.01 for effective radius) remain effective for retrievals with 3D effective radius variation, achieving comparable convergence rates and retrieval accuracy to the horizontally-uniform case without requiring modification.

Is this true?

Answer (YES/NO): NO